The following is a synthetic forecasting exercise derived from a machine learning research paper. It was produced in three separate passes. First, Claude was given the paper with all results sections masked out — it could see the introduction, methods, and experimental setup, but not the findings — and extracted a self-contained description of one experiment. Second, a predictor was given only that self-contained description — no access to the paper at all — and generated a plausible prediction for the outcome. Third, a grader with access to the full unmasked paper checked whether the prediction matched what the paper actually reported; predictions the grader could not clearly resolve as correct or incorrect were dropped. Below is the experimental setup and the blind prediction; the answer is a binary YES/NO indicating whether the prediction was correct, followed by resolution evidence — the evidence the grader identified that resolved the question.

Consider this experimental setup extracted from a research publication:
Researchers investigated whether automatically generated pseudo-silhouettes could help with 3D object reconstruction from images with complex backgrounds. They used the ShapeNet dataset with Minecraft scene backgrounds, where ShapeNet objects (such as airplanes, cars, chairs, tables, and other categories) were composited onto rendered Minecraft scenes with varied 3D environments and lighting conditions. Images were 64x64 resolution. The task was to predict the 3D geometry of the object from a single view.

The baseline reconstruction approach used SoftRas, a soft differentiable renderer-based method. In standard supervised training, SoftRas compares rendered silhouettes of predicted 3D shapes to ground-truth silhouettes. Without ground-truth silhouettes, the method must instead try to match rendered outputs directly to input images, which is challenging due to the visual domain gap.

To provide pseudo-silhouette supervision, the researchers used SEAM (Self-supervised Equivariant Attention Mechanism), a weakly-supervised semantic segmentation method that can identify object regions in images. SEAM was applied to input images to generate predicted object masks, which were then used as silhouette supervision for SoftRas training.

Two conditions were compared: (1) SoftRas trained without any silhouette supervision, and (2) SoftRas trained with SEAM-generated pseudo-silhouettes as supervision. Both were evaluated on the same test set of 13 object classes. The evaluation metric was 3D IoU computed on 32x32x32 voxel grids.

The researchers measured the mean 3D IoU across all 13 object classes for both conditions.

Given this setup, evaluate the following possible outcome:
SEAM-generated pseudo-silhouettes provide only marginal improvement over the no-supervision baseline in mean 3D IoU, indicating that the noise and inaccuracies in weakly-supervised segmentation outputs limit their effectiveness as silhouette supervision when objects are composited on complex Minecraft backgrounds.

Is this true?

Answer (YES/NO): NO